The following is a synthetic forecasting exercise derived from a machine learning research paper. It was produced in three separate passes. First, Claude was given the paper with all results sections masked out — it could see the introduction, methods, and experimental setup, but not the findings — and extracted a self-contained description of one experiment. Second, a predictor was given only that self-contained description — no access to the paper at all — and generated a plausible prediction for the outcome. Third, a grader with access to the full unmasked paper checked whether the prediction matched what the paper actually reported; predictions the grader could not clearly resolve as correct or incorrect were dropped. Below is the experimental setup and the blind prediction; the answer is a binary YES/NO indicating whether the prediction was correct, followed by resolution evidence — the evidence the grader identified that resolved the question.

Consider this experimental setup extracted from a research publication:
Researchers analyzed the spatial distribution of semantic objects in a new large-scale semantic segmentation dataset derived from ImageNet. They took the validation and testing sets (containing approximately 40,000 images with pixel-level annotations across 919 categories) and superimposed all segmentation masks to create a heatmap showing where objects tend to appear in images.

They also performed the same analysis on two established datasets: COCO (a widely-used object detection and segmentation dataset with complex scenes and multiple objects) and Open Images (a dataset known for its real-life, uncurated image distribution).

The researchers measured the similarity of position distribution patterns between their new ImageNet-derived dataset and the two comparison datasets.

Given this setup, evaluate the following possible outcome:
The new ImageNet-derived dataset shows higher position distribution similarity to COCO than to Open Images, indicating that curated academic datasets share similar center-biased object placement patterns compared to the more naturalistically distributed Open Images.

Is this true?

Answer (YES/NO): NO